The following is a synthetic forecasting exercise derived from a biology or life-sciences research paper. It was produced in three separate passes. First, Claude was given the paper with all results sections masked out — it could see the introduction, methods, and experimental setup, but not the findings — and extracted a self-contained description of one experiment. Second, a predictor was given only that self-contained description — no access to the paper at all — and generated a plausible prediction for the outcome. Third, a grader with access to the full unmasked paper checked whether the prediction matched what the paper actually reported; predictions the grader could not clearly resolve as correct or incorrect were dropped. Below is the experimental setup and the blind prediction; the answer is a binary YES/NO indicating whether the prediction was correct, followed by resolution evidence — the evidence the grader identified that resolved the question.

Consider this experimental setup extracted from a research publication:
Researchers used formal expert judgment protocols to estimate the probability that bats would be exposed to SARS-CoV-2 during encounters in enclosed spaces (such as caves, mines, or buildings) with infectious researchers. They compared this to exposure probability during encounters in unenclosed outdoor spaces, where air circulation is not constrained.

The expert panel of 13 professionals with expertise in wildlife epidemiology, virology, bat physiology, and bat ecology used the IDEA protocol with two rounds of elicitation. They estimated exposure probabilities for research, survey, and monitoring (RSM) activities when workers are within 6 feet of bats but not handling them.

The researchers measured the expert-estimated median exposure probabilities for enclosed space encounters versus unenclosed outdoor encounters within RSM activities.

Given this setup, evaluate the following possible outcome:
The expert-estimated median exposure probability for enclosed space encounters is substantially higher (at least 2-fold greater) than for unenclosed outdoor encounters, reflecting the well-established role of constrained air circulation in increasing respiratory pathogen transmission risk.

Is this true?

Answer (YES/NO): YES